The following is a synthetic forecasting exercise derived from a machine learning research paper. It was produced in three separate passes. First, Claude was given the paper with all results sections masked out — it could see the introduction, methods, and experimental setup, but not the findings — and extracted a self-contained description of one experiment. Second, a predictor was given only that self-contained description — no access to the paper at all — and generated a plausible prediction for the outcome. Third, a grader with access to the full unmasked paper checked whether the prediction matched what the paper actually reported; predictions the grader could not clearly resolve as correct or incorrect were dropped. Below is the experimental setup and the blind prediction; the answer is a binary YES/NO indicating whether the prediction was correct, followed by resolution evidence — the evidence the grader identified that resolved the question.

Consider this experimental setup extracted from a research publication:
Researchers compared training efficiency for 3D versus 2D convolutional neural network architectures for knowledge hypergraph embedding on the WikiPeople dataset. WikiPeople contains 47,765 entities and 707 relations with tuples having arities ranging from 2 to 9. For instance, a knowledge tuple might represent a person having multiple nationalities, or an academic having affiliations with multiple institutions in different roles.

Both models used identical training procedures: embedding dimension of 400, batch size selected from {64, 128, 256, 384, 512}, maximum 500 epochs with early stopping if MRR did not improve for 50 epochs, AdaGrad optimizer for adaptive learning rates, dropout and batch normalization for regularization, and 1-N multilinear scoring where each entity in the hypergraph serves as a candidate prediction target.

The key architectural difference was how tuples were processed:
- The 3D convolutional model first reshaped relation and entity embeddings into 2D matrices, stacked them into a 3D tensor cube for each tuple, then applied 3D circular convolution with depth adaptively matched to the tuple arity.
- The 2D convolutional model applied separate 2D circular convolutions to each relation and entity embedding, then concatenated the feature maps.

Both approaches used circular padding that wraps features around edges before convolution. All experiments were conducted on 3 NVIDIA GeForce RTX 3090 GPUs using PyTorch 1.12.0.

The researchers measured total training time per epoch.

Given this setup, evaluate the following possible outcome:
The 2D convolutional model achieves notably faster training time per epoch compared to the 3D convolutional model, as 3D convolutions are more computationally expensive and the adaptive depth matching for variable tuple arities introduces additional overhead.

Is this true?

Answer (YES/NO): NO